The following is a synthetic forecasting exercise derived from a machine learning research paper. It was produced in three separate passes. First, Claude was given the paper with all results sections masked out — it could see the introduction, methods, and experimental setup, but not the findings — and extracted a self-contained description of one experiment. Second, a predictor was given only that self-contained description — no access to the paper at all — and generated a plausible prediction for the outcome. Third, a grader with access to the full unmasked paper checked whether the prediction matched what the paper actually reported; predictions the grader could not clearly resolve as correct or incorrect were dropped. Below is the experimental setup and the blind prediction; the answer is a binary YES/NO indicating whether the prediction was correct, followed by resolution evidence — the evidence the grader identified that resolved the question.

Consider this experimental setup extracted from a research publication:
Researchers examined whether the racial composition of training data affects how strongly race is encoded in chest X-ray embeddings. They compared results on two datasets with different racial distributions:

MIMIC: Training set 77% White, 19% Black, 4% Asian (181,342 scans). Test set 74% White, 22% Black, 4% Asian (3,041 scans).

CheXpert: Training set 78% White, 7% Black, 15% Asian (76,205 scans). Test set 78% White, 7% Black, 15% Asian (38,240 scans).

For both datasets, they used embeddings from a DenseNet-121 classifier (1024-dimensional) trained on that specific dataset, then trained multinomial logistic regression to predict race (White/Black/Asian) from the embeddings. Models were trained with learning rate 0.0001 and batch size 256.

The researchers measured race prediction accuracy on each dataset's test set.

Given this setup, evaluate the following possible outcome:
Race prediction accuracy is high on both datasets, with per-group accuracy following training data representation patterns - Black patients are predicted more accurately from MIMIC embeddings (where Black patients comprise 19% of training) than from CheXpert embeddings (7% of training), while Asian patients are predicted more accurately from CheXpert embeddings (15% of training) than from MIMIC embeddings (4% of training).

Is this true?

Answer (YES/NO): NO